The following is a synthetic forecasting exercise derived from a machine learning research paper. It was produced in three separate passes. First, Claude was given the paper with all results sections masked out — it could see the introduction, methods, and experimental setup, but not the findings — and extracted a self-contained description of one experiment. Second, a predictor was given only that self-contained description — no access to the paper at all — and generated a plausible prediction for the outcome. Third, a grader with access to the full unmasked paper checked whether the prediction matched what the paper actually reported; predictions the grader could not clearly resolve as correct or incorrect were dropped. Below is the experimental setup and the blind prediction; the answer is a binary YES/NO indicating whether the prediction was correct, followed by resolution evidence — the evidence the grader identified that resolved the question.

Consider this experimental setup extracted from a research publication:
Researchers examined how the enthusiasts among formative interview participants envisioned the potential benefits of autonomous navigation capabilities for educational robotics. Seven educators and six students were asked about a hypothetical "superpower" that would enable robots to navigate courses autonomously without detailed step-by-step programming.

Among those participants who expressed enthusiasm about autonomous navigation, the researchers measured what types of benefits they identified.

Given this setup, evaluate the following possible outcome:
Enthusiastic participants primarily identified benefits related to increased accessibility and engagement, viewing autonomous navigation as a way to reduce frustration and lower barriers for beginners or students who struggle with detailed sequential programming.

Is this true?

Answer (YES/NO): NO